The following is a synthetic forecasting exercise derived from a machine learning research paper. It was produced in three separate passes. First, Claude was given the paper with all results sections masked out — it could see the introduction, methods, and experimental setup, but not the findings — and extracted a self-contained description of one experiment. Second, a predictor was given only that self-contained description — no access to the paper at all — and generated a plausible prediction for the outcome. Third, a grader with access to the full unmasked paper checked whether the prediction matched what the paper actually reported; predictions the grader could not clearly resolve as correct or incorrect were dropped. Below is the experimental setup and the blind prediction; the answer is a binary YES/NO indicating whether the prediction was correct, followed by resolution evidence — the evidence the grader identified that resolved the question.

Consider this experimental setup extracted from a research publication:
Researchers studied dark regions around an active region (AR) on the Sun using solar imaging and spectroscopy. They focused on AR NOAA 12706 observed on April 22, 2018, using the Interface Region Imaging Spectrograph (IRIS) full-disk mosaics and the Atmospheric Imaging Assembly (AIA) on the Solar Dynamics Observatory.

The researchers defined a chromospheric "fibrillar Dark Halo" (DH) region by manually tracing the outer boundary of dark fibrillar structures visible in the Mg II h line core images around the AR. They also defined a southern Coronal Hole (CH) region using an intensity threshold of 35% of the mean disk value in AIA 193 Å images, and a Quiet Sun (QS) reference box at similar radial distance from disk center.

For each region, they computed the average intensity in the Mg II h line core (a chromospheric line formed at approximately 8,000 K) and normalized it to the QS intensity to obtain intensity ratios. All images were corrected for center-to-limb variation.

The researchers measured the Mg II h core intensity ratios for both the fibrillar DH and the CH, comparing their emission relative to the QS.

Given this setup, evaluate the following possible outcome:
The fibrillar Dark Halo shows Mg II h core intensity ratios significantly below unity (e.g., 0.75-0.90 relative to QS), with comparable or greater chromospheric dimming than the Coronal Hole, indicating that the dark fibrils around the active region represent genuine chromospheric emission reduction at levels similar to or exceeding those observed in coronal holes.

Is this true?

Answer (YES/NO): YES